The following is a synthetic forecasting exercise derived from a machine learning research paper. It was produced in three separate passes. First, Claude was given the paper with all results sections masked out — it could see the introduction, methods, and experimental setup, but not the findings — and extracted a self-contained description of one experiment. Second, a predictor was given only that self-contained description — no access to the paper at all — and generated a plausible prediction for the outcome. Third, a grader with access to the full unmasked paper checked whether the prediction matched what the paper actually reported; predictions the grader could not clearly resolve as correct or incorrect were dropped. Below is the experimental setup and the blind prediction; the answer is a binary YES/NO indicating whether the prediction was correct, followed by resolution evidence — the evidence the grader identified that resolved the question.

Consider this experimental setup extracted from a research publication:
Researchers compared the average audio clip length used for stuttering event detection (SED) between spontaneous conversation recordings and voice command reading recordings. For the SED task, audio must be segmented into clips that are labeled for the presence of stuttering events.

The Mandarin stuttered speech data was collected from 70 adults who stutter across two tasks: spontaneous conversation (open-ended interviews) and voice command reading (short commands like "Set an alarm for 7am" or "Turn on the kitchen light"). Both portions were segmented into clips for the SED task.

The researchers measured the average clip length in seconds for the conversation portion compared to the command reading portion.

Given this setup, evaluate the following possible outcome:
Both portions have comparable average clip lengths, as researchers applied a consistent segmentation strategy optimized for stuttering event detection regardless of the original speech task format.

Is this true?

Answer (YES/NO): NO